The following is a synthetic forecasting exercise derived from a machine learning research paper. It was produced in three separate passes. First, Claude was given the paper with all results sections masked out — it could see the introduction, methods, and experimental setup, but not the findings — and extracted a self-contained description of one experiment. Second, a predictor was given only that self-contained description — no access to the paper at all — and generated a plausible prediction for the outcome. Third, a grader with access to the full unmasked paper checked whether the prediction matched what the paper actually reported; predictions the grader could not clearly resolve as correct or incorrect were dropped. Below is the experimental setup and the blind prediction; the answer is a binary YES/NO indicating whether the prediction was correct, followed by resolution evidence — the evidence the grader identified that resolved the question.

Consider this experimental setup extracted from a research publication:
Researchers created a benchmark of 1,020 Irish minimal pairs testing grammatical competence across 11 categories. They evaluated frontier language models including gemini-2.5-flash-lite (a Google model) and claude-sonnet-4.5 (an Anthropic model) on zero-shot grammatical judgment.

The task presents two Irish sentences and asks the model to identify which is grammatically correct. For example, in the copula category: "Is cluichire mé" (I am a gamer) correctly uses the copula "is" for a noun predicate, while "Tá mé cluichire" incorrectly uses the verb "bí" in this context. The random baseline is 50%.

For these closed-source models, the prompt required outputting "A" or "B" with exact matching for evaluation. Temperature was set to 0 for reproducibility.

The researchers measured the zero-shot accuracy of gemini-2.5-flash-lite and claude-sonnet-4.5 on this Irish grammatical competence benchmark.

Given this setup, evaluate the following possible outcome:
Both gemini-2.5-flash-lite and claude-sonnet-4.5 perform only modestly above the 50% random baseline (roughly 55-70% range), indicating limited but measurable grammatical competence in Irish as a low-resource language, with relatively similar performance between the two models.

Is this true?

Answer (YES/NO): YES